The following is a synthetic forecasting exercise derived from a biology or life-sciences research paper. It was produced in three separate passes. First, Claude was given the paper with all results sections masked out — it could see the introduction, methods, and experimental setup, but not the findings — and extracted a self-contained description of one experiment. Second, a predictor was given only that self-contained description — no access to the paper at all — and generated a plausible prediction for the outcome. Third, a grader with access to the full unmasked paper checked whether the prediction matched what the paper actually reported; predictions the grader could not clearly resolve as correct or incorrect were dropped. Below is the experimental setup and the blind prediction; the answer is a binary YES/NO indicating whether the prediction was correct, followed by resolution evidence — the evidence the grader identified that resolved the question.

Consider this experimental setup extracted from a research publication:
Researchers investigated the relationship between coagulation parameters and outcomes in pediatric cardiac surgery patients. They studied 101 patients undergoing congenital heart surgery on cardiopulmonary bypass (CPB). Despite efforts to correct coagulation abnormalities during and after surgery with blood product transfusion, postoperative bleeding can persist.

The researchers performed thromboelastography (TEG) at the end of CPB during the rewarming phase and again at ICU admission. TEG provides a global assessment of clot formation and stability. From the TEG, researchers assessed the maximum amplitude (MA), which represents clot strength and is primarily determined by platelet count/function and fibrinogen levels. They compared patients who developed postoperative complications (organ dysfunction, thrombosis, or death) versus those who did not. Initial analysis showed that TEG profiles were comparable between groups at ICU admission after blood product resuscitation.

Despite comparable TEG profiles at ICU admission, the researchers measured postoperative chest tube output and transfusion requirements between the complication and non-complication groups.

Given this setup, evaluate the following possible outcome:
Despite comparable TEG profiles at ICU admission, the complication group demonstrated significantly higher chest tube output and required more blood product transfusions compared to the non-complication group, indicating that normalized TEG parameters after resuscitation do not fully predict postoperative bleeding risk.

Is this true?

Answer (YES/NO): YES